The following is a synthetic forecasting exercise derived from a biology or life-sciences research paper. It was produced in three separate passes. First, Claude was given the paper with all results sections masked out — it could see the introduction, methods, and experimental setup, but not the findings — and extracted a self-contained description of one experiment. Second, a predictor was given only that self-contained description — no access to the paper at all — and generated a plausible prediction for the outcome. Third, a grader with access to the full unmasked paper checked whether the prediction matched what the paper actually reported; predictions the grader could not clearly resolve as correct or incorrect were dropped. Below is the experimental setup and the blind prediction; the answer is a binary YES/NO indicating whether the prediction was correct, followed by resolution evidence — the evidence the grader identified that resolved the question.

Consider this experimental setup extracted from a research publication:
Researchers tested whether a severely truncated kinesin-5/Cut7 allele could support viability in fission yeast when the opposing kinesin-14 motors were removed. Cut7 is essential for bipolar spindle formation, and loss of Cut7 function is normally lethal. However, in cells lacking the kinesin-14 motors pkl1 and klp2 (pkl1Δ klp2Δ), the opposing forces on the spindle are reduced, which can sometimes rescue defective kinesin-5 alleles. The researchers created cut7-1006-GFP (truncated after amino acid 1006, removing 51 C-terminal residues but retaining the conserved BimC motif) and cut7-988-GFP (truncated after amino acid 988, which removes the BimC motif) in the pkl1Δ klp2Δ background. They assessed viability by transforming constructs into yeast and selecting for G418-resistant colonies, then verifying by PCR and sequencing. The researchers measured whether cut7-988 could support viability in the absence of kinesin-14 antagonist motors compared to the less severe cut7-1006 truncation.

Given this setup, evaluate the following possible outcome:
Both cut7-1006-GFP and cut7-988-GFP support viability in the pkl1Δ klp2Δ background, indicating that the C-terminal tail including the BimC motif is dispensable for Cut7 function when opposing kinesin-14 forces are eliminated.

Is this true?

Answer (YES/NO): NO